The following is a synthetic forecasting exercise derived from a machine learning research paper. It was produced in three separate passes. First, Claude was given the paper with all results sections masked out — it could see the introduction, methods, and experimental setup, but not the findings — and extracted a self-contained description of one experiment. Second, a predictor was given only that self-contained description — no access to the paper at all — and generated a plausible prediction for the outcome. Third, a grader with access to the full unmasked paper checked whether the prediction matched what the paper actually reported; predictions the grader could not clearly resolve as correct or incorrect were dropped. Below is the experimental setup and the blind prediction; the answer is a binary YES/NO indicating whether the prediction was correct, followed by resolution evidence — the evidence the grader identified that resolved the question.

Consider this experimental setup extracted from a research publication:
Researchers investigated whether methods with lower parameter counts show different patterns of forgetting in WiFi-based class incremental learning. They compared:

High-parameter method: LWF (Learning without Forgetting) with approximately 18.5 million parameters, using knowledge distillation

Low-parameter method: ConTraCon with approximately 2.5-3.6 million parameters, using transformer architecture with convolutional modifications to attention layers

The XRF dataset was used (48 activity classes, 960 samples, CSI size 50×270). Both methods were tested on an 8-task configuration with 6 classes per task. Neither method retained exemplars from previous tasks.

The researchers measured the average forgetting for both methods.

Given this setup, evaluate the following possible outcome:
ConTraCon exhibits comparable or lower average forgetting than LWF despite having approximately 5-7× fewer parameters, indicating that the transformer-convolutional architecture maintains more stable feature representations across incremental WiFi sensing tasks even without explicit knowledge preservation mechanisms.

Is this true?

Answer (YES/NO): YES